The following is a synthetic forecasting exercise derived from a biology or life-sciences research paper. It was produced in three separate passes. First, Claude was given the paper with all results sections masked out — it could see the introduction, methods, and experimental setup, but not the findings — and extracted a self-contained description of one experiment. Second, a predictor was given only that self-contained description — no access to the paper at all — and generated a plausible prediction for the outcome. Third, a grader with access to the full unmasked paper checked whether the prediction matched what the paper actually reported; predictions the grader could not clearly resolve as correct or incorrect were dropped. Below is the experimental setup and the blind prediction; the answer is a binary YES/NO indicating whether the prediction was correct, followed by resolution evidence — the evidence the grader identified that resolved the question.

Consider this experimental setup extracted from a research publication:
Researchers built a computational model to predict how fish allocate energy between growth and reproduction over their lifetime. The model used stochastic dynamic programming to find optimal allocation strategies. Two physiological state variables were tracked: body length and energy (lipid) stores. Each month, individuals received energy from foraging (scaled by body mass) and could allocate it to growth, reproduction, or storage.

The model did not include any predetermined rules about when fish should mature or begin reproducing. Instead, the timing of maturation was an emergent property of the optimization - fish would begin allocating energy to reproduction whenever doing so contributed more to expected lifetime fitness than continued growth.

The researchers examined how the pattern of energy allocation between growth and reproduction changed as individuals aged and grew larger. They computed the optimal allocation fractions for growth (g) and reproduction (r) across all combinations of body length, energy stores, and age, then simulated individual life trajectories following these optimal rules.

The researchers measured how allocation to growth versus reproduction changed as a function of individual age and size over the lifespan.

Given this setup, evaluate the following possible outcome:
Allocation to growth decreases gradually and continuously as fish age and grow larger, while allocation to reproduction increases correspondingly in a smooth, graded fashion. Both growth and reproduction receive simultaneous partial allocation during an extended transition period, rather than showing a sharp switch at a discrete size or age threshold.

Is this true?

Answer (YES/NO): YES